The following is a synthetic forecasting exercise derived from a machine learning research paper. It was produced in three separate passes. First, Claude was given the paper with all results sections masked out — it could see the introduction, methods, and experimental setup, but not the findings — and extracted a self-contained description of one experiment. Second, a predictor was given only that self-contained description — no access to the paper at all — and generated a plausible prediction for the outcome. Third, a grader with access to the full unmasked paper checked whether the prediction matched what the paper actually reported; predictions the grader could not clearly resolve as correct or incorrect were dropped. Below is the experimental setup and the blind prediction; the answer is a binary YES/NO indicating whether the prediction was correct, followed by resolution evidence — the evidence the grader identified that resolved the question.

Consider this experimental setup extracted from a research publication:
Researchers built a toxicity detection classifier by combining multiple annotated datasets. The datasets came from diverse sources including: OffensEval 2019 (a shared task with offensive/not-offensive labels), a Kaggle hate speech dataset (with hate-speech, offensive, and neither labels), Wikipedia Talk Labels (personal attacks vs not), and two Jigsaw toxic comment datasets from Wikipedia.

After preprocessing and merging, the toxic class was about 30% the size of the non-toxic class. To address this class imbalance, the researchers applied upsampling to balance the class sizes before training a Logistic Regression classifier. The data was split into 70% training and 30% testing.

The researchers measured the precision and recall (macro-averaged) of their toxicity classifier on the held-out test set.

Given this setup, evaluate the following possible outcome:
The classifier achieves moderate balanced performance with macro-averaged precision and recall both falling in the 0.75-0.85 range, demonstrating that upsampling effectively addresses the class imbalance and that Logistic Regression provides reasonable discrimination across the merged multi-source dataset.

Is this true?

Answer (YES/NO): NO